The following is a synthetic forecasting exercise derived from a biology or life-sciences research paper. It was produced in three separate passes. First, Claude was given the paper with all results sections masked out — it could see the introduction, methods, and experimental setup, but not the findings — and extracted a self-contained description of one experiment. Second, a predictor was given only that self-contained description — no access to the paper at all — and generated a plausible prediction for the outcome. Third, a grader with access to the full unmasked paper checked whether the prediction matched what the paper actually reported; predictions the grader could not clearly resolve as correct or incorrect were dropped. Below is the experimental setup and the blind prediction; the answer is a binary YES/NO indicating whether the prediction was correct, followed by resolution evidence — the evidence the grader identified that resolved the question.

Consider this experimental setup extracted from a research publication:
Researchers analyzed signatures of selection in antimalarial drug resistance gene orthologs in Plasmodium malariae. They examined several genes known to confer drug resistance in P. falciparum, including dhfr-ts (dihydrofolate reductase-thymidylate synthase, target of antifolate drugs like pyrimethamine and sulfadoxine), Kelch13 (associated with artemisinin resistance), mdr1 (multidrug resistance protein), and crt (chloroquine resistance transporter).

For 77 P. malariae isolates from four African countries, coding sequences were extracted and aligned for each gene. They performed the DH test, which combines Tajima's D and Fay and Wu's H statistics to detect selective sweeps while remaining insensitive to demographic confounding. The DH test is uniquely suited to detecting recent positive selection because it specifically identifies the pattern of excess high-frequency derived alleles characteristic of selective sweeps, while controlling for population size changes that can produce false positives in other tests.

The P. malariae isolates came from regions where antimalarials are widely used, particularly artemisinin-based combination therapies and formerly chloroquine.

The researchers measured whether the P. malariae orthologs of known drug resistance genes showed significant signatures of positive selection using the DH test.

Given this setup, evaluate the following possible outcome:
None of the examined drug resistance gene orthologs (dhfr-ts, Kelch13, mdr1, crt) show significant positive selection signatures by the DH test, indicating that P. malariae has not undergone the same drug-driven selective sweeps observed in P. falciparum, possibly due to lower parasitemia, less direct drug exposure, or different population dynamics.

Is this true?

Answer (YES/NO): NO